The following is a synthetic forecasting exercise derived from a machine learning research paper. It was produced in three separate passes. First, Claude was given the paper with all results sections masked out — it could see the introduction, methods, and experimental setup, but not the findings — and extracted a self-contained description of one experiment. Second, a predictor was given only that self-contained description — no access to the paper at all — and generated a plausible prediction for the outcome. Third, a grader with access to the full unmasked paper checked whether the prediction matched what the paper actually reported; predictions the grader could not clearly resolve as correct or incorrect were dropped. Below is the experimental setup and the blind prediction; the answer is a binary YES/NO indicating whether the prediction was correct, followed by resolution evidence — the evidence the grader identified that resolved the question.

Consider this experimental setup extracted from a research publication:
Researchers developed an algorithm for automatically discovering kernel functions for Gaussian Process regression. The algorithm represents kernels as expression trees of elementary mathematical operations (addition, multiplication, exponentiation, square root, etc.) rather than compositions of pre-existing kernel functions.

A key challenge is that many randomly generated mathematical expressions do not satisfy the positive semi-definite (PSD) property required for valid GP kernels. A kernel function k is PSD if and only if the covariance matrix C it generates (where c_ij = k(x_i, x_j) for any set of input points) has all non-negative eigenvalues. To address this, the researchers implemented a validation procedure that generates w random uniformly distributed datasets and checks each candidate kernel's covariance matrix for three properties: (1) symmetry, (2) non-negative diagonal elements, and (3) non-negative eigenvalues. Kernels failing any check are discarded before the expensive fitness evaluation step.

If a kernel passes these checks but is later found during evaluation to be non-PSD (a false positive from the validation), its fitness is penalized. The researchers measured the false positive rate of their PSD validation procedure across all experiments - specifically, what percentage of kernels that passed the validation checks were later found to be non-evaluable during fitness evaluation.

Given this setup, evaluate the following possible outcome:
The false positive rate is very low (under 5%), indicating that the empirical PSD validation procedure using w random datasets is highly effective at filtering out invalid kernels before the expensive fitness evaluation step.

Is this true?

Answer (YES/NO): YES